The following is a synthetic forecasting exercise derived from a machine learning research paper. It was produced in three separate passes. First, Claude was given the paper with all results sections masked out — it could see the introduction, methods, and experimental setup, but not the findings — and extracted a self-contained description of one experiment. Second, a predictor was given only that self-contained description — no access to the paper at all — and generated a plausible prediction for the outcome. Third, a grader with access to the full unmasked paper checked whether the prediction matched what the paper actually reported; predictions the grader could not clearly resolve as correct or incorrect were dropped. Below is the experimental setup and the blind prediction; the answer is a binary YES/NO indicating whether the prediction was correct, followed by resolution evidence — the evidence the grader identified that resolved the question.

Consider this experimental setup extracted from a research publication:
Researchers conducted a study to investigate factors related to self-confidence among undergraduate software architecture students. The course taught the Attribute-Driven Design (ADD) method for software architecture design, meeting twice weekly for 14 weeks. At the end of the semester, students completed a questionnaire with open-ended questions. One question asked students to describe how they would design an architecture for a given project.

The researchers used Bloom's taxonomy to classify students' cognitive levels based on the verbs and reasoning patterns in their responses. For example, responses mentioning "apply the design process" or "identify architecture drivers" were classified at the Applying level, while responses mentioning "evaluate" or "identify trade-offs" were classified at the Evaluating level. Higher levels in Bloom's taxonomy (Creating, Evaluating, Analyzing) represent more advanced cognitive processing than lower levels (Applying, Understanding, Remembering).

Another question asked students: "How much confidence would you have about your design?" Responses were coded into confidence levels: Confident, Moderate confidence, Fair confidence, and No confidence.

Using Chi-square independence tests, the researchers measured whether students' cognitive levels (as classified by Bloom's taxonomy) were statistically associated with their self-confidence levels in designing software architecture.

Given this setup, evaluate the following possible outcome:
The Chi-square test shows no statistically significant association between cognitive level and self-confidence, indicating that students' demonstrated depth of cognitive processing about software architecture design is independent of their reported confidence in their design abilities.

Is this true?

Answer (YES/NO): YES